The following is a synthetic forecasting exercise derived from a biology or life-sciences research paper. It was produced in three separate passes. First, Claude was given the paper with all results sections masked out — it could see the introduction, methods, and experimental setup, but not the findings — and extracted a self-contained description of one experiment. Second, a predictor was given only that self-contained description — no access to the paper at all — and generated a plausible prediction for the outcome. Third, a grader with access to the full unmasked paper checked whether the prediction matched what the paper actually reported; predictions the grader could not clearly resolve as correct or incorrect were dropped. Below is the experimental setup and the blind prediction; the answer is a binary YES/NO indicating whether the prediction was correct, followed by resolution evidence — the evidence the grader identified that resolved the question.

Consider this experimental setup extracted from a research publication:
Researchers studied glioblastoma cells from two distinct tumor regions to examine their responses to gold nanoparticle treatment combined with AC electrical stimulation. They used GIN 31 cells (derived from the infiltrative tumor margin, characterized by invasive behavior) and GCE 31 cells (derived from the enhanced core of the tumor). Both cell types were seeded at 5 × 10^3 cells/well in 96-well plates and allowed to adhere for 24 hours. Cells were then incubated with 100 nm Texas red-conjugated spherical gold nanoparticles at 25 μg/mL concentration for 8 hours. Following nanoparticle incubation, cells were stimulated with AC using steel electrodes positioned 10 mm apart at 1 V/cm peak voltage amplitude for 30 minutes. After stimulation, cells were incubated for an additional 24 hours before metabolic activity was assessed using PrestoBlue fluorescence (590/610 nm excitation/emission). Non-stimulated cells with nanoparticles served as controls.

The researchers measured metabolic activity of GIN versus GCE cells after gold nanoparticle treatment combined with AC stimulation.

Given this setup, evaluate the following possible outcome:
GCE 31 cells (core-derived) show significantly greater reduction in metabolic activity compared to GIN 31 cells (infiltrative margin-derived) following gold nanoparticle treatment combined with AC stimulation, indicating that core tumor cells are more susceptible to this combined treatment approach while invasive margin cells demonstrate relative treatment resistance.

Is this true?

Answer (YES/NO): NO